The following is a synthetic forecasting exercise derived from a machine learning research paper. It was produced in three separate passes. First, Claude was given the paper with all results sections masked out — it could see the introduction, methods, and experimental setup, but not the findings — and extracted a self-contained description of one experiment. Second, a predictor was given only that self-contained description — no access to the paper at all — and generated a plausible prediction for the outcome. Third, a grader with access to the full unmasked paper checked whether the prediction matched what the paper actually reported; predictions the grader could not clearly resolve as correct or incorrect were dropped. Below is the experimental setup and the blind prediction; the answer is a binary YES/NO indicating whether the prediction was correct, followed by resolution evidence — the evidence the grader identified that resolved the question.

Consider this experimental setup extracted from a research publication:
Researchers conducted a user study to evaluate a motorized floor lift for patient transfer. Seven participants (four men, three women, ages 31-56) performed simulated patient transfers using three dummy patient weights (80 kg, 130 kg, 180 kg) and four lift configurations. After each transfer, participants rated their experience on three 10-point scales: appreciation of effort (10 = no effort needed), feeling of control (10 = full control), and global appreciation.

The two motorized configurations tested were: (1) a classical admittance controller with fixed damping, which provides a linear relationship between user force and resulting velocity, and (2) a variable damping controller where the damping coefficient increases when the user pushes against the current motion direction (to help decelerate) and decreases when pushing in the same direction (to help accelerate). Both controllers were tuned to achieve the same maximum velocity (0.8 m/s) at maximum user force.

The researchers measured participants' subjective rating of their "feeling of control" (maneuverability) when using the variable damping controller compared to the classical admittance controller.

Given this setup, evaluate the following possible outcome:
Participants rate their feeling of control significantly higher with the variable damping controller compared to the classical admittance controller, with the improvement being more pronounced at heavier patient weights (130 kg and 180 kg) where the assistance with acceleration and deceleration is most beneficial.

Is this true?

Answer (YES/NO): NO